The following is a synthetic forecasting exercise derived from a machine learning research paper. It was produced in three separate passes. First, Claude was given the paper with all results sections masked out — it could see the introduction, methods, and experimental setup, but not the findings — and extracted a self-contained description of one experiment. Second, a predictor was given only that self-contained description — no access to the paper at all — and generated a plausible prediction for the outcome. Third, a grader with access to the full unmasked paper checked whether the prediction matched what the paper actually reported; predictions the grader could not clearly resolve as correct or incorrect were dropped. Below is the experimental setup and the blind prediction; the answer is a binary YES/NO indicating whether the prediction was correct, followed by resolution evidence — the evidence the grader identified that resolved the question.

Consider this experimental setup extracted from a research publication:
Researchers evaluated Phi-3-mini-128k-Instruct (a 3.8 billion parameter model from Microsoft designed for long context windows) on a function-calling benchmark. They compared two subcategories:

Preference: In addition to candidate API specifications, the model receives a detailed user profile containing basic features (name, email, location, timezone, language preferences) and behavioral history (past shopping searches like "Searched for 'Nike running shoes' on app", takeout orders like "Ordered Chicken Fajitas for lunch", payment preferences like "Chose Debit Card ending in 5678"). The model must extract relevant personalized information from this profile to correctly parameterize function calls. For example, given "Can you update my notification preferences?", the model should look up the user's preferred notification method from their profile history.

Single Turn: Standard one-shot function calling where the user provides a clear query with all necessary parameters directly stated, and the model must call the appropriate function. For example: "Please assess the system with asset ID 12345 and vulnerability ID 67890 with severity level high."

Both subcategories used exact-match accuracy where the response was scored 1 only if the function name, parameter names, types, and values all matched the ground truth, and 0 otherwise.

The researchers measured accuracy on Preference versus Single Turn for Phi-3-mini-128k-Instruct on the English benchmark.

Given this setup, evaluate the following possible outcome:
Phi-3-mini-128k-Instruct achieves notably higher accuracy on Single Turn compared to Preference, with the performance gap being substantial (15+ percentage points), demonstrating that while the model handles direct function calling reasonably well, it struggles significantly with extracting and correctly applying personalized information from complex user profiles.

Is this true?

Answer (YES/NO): YES